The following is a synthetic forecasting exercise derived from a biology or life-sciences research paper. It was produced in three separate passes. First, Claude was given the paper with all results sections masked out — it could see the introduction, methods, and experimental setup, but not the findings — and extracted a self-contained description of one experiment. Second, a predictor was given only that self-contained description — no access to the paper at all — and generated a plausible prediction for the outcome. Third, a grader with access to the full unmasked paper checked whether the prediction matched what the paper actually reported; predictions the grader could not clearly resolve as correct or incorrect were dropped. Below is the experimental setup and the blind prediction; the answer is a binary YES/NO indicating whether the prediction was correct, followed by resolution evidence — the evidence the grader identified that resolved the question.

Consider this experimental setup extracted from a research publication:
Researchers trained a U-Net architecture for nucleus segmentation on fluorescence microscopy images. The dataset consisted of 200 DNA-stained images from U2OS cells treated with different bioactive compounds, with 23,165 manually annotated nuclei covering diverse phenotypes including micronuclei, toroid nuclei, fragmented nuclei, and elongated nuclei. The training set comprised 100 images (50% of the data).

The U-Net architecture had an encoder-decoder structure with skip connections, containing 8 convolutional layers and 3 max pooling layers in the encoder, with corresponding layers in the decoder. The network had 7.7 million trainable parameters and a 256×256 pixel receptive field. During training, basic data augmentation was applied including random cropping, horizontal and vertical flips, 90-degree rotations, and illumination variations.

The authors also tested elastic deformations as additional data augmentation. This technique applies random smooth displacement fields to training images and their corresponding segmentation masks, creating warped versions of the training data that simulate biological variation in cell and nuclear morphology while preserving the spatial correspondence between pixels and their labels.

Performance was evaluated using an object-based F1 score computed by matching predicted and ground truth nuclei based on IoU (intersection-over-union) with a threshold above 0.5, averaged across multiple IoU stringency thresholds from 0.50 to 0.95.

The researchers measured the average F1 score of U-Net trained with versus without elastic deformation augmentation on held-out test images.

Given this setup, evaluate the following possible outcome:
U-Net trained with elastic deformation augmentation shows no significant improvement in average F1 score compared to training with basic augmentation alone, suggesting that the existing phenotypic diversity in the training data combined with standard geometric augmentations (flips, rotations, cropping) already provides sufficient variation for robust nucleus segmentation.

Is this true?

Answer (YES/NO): YES